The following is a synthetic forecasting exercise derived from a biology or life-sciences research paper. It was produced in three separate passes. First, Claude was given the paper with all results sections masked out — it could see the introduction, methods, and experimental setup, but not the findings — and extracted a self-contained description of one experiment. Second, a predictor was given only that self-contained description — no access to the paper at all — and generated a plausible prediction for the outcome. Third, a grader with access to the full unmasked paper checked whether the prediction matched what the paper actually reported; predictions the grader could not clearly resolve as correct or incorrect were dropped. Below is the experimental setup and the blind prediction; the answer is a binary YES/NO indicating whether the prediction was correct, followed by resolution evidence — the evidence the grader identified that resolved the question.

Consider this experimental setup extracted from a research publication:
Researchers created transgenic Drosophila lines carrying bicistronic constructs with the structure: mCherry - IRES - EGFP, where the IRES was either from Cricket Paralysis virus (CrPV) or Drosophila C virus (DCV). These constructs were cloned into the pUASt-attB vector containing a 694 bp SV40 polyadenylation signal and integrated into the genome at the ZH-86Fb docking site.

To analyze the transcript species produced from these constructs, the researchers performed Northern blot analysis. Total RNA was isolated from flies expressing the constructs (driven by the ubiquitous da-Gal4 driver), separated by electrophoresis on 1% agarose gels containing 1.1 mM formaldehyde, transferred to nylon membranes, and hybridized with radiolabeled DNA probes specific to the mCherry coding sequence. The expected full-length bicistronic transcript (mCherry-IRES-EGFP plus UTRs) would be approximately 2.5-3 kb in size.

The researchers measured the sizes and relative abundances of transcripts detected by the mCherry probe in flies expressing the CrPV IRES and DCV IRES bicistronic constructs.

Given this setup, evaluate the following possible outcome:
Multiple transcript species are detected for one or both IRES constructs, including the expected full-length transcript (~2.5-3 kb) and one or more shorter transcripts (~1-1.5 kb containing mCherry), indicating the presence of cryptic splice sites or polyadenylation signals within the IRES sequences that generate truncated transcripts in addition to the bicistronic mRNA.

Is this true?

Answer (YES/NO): YES